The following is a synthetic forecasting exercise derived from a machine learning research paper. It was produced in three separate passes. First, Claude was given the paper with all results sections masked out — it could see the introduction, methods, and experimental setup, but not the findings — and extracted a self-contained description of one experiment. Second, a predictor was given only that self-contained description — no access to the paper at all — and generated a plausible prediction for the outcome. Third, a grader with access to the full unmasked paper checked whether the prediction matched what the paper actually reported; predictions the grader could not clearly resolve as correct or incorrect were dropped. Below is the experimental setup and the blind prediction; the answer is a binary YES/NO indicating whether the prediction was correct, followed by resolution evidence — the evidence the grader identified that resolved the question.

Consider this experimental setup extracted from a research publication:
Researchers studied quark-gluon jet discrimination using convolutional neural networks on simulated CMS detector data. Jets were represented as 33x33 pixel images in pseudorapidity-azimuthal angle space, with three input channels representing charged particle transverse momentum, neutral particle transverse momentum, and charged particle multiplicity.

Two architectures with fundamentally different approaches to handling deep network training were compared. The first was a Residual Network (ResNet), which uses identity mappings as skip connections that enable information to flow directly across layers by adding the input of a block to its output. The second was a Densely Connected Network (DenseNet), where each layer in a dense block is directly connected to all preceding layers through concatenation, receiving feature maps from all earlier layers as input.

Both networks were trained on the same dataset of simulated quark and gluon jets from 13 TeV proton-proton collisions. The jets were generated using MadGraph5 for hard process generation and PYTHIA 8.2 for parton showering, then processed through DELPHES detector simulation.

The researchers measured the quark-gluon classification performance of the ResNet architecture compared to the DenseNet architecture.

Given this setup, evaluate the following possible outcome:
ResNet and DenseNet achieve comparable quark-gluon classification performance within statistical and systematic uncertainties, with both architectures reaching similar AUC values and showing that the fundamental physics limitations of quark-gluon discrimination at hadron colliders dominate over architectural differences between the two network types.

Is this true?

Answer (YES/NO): YES